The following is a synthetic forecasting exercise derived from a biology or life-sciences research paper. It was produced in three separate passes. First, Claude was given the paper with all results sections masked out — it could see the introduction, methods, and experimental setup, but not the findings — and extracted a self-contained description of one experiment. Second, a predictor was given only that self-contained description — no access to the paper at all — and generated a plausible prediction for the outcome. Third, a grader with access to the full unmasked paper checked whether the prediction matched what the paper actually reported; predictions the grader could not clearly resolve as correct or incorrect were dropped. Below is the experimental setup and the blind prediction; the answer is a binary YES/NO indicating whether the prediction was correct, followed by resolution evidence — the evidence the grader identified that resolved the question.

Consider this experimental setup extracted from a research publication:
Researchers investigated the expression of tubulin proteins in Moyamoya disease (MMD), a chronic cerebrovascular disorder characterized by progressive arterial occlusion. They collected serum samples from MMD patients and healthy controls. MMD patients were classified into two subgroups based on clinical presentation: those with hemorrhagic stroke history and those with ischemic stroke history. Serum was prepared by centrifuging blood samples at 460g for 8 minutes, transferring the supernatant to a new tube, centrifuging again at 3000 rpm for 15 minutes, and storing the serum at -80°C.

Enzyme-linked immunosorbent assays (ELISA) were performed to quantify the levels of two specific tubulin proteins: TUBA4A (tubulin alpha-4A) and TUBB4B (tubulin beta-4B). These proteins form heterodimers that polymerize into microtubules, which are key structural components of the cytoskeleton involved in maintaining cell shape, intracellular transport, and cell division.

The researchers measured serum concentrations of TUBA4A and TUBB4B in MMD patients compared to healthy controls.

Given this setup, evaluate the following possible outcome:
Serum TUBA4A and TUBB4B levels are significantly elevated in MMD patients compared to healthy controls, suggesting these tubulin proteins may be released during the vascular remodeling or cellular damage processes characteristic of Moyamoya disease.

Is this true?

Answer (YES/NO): YES